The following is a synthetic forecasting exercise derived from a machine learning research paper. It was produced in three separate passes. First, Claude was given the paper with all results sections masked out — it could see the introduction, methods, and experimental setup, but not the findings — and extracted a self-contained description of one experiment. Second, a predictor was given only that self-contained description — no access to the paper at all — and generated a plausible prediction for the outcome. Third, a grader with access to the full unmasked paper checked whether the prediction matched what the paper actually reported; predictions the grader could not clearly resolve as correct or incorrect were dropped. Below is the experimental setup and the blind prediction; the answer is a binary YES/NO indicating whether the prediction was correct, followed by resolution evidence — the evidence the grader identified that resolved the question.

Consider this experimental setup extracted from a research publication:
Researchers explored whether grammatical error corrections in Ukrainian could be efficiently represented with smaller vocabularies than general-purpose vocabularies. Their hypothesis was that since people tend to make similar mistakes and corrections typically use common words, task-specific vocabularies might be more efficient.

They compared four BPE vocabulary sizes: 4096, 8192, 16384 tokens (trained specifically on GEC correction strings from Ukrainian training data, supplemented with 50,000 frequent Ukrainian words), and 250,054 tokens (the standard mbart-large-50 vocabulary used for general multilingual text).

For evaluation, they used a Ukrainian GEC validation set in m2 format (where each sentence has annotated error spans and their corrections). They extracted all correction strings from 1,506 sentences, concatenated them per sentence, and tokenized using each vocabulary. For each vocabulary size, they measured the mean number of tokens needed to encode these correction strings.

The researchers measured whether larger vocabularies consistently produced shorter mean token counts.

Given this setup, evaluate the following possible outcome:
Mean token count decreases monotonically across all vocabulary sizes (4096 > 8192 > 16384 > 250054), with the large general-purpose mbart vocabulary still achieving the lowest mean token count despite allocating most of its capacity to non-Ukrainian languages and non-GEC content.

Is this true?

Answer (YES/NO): NO